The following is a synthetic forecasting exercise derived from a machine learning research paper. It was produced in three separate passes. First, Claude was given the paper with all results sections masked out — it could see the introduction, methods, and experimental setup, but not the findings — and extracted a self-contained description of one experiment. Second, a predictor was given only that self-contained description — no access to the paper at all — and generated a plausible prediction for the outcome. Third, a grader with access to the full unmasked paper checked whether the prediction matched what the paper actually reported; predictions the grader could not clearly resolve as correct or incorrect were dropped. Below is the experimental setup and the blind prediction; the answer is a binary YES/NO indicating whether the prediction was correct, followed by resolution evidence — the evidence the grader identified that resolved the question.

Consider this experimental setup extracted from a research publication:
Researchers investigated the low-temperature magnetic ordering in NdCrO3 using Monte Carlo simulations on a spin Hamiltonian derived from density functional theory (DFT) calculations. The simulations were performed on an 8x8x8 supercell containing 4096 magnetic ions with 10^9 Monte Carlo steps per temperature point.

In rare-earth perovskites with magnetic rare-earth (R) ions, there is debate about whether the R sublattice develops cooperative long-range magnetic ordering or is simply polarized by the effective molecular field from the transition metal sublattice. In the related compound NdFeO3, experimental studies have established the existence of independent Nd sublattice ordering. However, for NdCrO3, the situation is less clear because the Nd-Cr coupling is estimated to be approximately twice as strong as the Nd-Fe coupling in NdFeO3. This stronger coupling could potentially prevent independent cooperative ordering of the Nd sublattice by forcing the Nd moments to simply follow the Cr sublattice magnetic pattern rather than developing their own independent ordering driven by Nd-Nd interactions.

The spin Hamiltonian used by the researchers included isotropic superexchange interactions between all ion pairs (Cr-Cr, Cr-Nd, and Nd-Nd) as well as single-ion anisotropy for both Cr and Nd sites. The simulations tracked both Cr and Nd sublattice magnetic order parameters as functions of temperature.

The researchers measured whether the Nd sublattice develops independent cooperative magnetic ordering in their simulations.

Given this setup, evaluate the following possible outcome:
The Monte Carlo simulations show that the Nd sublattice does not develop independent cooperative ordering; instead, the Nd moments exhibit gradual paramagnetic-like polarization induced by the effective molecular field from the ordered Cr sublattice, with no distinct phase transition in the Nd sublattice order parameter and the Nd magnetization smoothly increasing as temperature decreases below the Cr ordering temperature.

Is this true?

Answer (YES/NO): NO